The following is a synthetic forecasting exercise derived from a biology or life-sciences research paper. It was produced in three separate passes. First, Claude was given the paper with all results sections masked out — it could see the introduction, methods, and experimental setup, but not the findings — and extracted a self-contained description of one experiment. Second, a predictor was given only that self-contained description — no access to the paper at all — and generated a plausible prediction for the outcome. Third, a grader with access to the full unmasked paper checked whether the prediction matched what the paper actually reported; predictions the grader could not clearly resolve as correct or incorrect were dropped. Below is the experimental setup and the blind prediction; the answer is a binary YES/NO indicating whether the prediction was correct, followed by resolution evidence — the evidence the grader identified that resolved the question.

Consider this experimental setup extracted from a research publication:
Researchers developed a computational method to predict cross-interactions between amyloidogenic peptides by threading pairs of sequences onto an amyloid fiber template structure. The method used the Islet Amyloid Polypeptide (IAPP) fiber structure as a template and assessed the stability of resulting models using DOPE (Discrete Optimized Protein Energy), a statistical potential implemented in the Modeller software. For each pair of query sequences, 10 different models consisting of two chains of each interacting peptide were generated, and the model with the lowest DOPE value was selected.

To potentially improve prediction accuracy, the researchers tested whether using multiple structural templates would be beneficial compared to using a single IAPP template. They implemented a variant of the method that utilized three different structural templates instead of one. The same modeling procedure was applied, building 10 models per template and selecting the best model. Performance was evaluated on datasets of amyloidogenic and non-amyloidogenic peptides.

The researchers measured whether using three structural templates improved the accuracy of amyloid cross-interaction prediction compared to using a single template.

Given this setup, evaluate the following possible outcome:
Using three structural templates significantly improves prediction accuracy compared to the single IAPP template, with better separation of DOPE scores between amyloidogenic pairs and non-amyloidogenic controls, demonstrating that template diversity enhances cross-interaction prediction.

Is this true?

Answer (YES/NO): NO